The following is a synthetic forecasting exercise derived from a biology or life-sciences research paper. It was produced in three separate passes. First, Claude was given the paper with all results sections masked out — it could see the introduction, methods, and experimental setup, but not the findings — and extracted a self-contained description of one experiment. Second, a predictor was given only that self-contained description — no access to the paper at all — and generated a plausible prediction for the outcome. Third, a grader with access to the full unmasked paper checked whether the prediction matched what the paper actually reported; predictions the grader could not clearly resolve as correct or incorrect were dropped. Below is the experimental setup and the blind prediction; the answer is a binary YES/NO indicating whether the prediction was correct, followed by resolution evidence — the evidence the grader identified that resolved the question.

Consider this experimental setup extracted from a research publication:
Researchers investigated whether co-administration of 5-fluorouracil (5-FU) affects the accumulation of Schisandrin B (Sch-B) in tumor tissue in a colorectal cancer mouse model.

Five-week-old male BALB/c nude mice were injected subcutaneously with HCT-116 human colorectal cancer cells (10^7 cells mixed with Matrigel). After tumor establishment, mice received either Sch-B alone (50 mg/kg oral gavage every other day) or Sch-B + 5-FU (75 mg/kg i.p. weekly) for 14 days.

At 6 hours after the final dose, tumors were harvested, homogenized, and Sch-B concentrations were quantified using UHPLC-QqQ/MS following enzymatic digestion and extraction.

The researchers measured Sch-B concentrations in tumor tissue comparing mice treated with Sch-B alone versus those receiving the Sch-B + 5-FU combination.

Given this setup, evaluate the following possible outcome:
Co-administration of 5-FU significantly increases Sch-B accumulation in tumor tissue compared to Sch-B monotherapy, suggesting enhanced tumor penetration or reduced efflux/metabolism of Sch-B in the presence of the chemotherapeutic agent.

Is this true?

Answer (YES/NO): NO